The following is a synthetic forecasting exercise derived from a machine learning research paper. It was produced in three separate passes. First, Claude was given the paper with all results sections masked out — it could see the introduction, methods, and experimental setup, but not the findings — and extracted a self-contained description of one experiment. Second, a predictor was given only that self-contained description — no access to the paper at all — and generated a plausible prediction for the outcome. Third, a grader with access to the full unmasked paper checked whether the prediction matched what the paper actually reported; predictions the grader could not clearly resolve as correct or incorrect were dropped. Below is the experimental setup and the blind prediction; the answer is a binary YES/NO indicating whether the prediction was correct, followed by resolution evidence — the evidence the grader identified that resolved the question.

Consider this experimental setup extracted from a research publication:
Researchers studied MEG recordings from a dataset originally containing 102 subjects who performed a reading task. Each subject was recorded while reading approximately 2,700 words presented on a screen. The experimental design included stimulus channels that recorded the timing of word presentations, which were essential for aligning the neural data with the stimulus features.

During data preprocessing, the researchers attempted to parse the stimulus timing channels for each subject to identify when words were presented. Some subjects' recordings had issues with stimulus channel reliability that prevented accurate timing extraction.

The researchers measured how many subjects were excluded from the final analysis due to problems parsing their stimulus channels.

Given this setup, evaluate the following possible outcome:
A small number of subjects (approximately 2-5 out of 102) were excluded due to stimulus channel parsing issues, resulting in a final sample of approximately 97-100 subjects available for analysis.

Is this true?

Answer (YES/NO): NO